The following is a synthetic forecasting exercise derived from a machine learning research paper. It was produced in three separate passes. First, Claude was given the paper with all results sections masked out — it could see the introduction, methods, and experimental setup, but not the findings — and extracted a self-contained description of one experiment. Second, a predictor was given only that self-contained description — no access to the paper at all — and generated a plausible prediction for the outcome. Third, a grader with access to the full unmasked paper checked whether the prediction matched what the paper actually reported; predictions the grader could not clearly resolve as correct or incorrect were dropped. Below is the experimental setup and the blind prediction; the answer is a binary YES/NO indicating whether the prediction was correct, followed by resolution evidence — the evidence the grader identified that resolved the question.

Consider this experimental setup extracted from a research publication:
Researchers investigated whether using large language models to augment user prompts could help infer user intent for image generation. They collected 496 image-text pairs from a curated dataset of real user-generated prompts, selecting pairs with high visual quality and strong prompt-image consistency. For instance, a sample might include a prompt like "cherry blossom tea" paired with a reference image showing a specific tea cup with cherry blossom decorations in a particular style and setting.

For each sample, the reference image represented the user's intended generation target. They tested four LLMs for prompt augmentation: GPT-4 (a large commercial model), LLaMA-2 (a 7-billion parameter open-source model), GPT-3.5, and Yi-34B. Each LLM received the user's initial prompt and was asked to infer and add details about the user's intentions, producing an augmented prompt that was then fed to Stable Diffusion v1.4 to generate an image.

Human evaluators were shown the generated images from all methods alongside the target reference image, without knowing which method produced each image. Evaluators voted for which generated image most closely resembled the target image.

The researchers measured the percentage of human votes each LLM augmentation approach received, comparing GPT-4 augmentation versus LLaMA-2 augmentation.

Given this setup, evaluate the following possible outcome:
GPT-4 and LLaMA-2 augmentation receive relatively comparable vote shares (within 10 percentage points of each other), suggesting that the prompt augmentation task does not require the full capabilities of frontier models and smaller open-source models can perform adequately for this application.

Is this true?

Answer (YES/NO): YES